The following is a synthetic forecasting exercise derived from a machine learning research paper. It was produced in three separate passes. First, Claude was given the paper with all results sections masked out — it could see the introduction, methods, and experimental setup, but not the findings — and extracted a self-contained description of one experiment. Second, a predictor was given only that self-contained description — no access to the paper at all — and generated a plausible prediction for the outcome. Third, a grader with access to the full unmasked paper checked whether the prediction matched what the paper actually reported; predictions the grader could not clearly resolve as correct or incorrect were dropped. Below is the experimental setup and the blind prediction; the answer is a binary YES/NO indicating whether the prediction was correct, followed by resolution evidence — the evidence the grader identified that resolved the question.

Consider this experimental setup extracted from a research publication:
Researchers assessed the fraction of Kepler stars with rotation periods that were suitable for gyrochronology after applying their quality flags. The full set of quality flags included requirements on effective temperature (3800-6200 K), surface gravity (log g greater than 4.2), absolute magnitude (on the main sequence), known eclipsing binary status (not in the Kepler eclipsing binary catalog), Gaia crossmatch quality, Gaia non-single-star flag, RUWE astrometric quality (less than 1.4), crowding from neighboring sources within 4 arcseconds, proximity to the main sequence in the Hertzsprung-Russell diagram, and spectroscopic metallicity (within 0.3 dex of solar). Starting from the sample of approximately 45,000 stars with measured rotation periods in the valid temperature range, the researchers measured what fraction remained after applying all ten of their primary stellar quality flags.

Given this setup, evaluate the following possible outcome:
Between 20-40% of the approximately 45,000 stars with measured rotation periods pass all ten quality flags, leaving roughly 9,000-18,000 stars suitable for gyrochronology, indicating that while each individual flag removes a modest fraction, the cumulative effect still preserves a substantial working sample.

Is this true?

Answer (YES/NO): NO